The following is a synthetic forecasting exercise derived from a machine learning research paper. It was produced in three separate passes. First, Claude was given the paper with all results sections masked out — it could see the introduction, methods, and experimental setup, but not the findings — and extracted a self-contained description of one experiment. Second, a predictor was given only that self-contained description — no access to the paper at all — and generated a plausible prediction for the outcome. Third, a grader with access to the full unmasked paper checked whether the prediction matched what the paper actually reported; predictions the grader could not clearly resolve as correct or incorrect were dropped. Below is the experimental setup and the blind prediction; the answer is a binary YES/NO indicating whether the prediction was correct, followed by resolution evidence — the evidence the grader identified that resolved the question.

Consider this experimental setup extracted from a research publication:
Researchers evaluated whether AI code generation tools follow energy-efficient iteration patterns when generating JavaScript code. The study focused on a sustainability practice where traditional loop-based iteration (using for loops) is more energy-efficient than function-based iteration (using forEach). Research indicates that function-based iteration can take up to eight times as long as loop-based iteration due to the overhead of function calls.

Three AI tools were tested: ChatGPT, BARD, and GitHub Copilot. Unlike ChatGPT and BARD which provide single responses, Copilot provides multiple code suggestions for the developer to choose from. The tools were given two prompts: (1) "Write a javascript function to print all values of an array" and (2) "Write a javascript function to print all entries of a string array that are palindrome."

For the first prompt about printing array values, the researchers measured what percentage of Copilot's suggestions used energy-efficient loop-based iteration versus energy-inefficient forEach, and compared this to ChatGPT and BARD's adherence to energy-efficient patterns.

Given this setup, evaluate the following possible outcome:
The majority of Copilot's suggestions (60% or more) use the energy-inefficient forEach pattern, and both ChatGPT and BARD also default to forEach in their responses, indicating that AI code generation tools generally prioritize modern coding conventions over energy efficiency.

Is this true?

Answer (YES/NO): NO